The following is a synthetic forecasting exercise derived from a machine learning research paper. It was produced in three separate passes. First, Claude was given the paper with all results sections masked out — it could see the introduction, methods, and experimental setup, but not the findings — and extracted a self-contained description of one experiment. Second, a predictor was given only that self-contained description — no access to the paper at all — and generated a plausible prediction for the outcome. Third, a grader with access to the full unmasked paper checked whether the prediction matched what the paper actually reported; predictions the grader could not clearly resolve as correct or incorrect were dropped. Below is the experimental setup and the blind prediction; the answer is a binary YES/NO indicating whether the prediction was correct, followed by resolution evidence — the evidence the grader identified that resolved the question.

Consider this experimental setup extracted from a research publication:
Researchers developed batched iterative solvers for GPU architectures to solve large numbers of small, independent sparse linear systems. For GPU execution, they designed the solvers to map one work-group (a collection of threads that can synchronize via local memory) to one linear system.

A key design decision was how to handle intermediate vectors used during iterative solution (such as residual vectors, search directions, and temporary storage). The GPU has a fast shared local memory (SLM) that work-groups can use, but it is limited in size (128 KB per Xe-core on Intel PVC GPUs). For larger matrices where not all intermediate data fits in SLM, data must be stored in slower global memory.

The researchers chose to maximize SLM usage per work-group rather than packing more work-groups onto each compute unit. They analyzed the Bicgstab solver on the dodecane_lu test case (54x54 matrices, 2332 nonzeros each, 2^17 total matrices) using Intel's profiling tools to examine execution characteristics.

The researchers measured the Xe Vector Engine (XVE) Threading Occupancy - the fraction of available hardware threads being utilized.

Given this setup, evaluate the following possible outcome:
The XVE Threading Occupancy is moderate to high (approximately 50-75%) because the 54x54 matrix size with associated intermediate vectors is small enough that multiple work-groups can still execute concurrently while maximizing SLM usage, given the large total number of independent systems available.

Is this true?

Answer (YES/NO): YES